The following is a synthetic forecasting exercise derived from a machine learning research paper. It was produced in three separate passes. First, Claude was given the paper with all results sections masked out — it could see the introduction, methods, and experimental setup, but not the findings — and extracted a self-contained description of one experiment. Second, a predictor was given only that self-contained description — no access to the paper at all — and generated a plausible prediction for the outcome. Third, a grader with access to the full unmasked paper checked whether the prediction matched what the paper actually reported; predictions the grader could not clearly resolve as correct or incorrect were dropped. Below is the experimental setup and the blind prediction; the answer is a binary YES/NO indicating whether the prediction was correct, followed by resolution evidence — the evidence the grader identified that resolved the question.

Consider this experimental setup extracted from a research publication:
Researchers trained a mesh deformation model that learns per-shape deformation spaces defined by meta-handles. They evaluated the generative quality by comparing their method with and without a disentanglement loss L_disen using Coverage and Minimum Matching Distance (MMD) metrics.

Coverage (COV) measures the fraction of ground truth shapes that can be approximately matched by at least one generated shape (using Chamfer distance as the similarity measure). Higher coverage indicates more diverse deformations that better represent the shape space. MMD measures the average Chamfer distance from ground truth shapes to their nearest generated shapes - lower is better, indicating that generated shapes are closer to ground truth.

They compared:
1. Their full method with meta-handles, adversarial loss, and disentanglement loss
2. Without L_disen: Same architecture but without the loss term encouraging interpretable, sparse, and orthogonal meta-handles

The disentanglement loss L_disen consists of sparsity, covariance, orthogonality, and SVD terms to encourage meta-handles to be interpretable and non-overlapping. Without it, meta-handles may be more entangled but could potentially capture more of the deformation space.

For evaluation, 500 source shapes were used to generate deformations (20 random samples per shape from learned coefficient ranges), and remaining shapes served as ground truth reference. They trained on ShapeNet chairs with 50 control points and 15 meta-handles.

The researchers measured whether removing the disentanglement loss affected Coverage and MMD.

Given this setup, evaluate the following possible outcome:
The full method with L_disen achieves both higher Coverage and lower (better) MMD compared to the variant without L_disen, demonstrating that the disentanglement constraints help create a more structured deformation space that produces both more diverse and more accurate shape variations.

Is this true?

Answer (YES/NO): NO